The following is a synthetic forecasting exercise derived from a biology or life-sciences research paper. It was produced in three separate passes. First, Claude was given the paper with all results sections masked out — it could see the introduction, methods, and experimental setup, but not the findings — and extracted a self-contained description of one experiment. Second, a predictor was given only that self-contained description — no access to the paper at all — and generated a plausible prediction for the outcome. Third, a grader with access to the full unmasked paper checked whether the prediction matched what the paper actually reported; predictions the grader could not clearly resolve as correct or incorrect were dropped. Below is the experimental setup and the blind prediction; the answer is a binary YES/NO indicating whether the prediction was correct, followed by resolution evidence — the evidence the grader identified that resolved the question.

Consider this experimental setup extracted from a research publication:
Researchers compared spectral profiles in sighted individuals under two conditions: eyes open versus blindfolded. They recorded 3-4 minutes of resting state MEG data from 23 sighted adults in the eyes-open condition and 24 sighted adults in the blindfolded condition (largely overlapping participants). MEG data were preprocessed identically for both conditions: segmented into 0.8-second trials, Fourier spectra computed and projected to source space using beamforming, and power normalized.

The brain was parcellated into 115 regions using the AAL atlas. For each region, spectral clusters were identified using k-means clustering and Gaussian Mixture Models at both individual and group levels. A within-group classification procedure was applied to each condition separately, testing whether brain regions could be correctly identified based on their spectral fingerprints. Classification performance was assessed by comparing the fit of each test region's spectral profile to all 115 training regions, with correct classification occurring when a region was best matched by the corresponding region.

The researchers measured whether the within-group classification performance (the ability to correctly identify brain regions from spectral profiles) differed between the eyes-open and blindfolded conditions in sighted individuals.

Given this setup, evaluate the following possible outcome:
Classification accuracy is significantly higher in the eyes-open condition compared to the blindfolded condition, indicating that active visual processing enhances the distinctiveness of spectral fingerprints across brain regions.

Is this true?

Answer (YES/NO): NO